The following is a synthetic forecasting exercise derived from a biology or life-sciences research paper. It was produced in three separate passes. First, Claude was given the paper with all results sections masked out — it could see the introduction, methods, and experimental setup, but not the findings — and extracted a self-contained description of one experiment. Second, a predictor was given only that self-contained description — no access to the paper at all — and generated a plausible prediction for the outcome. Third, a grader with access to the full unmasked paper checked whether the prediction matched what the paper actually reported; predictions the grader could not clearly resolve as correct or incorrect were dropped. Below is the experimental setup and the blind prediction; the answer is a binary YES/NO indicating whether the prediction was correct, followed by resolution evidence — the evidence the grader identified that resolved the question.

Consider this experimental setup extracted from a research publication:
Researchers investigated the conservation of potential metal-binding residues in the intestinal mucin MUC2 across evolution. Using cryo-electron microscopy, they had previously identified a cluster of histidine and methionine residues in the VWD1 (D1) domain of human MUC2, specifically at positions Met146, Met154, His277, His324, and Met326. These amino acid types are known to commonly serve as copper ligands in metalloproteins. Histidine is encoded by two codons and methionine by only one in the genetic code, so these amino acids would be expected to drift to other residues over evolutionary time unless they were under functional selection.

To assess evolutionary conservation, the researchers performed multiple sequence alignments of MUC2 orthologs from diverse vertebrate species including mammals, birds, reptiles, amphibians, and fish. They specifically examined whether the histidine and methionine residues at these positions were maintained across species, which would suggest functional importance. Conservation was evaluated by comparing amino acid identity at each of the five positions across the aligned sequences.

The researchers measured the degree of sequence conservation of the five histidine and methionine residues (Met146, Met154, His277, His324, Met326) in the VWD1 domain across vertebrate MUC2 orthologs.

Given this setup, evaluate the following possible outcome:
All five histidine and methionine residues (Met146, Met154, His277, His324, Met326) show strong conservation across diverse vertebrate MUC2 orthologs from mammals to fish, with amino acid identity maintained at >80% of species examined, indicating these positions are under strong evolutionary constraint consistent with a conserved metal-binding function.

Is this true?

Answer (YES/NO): NO